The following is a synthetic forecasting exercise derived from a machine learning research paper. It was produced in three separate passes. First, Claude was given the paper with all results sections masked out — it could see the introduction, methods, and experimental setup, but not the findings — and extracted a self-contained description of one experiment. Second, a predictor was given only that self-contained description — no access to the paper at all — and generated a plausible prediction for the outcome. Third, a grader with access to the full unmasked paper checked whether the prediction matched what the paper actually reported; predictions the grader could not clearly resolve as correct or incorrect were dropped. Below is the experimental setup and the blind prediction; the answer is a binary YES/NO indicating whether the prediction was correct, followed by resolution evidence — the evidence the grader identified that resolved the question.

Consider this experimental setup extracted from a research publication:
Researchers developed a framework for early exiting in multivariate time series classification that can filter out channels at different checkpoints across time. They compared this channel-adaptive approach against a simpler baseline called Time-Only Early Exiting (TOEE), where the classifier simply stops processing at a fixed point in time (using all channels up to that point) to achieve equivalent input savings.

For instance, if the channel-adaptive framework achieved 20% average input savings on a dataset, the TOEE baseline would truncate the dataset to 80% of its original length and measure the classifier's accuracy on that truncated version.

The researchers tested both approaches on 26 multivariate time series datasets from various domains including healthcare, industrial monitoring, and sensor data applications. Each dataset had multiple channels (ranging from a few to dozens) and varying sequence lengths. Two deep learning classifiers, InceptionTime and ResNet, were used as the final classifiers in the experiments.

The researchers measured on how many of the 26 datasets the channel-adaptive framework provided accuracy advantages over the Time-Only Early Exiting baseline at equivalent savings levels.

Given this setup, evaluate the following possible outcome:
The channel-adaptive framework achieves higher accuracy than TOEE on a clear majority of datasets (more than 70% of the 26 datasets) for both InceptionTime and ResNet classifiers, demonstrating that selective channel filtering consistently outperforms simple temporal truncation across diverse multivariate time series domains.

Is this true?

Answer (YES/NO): NO